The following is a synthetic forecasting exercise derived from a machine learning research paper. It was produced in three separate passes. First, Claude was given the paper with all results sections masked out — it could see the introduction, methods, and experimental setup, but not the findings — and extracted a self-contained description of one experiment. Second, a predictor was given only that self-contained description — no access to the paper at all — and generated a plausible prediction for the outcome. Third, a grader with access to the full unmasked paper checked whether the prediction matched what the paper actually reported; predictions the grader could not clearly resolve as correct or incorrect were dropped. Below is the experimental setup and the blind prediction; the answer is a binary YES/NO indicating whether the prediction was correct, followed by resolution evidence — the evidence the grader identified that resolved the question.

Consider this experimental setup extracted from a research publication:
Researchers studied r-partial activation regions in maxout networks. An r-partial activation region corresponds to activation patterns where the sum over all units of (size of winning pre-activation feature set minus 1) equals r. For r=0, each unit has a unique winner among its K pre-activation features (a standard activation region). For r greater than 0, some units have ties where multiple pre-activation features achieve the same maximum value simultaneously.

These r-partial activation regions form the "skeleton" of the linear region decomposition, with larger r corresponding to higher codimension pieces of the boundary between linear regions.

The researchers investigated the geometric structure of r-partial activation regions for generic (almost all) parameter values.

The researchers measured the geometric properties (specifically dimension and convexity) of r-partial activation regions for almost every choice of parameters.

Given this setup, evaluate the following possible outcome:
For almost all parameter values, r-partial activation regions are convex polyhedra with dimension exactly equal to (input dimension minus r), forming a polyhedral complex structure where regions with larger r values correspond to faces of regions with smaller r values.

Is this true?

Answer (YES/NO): YES